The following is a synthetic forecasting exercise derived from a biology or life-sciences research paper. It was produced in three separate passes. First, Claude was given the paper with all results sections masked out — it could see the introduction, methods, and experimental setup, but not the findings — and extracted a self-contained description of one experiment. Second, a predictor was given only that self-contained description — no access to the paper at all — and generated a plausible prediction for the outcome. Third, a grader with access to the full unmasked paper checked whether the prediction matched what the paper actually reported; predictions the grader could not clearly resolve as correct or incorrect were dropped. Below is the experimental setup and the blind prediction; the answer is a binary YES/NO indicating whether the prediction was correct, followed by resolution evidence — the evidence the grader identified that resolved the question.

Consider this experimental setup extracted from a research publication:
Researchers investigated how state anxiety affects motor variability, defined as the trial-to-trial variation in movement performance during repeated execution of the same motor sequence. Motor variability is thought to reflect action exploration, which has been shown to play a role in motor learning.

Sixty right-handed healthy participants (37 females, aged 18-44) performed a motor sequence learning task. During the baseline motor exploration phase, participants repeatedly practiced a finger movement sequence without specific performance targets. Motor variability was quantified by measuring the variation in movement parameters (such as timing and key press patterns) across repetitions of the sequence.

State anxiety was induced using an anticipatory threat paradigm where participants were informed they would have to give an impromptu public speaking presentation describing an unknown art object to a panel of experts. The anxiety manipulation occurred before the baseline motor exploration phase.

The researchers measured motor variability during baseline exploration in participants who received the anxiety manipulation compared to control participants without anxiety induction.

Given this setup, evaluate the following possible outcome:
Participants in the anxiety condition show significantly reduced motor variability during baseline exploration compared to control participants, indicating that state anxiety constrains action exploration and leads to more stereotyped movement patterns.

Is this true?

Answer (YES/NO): YES